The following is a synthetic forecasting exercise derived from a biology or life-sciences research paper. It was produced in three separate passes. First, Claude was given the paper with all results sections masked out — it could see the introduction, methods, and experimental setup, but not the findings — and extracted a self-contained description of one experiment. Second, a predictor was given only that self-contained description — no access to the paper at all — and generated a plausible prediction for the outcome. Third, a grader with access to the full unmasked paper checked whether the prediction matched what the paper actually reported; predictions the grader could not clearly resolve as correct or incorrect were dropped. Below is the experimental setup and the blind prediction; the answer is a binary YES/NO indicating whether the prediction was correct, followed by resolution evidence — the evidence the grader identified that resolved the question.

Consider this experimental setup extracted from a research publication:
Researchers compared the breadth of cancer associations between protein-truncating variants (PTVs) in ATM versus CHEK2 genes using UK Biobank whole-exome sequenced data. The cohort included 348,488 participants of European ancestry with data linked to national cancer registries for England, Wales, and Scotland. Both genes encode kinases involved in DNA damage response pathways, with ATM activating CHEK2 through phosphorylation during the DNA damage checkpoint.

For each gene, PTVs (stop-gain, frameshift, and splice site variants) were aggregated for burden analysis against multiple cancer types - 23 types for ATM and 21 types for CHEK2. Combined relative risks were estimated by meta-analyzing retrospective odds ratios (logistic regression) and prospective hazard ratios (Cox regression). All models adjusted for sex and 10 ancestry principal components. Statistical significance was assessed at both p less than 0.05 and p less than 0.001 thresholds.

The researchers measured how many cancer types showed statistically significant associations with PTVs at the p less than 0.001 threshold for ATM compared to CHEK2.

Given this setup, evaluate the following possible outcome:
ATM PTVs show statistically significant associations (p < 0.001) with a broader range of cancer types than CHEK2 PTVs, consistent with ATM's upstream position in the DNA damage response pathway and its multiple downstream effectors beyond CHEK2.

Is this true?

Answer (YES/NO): YES